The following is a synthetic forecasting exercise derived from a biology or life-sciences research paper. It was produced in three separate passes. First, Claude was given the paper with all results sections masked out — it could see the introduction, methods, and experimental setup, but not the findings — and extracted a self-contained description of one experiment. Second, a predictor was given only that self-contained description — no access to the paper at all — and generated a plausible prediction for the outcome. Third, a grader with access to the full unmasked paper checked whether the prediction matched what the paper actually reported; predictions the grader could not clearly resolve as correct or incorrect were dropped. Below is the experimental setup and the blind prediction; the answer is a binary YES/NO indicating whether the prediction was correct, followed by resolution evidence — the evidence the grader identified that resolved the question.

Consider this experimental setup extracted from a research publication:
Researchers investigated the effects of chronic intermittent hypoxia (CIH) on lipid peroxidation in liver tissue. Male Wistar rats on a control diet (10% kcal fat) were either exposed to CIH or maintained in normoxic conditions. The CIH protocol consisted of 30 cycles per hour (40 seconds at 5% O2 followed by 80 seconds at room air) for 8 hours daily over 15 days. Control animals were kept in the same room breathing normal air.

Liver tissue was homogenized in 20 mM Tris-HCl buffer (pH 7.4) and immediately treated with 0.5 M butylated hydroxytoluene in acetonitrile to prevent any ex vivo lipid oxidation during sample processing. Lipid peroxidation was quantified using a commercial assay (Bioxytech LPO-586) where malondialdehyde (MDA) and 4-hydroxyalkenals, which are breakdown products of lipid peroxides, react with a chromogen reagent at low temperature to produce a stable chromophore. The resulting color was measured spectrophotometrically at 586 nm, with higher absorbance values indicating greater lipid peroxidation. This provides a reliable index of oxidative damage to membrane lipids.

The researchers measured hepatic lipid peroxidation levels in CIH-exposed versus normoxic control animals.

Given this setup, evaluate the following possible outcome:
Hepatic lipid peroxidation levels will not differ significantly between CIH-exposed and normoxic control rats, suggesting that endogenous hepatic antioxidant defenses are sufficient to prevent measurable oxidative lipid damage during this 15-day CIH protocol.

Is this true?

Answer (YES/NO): YES